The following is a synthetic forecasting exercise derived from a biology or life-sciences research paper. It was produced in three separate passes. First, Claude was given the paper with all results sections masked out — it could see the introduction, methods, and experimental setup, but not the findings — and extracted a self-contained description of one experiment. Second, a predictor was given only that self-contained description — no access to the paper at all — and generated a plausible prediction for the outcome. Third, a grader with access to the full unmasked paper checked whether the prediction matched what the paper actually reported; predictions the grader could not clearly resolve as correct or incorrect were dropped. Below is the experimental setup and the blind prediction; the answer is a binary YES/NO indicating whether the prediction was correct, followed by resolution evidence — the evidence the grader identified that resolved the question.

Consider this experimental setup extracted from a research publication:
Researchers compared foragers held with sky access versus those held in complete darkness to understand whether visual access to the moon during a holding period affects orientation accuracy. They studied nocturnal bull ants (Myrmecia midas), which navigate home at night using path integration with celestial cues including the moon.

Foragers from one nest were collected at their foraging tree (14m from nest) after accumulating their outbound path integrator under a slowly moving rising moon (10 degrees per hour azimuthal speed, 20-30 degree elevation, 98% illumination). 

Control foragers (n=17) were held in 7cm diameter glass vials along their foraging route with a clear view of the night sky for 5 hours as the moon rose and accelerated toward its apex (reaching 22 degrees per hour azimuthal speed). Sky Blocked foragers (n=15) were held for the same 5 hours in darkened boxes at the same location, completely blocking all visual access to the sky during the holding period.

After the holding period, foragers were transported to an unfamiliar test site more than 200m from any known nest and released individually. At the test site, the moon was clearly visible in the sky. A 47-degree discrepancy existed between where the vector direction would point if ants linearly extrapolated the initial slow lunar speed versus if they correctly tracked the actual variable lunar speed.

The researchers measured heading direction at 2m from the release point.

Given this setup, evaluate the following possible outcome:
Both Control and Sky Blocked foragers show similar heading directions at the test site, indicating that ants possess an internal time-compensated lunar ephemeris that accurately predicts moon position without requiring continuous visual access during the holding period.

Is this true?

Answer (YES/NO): NO